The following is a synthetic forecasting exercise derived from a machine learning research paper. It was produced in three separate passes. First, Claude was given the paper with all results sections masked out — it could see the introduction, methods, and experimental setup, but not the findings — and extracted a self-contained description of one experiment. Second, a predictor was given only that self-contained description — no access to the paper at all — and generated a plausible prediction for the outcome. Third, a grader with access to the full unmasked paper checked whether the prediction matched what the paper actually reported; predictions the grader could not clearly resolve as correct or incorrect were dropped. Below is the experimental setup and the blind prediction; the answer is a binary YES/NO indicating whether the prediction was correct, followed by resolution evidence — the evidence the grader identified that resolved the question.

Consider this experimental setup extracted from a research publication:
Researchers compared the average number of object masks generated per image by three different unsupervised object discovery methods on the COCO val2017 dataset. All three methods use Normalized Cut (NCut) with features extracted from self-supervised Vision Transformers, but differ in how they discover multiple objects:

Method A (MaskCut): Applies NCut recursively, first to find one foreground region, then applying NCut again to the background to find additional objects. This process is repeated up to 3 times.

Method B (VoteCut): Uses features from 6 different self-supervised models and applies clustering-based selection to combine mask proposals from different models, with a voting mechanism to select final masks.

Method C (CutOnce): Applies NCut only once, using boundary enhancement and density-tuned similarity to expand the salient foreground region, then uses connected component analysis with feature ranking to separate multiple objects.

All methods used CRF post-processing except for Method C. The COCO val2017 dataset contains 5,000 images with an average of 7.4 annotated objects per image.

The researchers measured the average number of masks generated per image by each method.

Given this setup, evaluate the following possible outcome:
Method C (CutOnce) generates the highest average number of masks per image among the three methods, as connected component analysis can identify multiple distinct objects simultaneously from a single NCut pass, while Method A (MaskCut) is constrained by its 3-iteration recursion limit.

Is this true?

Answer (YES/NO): NO